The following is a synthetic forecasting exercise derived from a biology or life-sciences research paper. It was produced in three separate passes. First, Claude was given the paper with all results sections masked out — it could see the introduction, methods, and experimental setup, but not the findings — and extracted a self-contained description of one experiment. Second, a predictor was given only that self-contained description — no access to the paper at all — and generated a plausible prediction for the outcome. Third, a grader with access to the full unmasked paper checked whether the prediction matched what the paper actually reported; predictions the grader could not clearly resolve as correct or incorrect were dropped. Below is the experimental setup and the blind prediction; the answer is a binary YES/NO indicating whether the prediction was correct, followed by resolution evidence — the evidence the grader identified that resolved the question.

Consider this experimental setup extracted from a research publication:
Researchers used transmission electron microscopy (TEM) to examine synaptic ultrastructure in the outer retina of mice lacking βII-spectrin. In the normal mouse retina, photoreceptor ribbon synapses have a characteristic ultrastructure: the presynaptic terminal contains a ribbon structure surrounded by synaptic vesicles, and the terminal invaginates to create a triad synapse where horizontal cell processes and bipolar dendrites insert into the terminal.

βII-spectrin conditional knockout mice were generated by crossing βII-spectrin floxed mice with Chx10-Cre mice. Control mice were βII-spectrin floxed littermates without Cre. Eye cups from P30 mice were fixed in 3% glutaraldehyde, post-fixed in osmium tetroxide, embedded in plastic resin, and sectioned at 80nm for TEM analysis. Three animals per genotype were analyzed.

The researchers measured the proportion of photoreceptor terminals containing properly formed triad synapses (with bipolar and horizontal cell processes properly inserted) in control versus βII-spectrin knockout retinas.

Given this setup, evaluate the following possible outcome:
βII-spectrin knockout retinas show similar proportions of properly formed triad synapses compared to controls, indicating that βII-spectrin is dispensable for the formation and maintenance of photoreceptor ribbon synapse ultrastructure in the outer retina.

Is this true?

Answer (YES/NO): NO